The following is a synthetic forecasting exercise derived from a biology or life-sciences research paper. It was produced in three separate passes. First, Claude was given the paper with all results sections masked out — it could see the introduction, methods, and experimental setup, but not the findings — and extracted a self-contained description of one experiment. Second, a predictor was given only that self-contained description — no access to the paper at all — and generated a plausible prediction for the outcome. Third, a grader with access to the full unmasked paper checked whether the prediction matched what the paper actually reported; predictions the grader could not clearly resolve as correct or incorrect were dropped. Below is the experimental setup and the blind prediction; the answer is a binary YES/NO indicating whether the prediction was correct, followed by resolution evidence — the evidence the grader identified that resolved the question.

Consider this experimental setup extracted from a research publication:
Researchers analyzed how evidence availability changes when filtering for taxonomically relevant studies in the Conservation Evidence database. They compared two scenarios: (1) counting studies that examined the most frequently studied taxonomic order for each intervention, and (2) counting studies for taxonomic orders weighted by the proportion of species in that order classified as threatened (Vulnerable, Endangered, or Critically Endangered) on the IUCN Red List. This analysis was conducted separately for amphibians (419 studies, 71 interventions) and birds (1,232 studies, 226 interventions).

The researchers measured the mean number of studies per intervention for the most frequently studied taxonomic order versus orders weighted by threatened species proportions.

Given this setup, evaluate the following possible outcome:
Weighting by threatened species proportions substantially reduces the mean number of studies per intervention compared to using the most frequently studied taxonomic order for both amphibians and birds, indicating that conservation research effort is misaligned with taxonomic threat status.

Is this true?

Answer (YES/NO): YES